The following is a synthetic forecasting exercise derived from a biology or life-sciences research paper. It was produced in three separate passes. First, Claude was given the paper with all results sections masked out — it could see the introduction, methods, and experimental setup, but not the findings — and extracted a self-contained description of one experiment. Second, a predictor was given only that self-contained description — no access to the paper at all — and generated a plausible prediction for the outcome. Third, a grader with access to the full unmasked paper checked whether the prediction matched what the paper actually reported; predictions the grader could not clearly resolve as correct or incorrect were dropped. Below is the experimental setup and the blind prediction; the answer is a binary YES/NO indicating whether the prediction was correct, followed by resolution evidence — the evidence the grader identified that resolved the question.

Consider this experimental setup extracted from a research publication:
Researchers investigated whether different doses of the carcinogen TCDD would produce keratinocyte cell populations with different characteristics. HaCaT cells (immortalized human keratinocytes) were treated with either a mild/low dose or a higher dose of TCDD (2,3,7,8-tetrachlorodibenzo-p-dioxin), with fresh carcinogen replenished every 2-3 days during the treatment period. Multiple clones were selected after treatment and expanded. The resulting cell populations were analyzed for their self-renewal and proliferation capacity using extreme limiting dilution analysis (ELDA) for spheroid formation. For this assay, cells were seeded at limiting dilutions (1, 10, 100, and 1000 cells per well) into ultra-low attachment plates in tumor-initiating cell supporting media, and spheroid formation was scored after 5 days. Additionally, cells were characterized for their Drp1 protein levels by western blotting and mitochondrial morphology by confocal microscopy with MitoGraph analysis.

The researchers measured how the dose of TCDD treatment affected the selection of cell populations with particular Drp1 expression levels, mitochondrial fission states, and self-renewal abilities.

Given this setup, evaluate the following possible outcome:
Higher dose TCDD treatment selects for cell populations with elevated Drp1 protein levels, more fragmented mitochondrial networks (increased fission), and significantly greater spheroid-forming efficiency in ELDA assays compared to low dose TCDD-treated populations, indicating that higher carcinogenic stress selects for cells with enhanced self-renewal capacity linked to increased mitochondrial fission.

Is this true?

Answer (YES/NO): NO